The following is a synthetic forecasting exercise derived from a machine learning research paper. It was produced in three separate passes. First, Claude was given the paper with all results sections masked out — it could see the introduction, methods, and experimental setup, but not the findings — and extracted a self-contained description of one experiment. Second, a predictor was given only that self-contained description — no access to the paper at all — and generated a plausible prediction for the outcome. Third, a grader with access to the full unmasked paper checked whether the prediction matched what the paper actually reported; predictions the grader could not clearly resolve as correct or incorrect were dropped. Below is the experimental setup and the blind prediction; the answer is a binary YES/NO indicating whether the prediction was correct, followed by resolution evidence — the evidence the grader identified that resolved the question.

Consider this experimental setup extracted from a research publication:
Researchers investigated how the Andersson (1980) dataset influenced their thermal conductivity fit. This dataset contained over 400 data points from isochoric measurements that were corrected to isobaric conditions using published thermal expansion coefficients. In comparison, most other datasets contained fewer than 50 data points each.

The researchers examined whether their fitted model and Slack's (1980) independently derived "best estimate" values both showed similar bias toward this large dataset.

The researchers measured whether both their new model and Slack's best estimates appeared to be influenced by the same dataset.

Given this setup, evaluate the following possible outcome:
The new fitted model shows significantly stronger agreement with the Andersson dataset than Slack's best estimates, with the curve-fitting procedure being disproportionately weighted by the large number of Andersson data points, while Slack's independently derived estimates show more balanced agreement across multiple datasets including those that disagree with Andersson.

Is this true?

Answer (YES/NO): NO